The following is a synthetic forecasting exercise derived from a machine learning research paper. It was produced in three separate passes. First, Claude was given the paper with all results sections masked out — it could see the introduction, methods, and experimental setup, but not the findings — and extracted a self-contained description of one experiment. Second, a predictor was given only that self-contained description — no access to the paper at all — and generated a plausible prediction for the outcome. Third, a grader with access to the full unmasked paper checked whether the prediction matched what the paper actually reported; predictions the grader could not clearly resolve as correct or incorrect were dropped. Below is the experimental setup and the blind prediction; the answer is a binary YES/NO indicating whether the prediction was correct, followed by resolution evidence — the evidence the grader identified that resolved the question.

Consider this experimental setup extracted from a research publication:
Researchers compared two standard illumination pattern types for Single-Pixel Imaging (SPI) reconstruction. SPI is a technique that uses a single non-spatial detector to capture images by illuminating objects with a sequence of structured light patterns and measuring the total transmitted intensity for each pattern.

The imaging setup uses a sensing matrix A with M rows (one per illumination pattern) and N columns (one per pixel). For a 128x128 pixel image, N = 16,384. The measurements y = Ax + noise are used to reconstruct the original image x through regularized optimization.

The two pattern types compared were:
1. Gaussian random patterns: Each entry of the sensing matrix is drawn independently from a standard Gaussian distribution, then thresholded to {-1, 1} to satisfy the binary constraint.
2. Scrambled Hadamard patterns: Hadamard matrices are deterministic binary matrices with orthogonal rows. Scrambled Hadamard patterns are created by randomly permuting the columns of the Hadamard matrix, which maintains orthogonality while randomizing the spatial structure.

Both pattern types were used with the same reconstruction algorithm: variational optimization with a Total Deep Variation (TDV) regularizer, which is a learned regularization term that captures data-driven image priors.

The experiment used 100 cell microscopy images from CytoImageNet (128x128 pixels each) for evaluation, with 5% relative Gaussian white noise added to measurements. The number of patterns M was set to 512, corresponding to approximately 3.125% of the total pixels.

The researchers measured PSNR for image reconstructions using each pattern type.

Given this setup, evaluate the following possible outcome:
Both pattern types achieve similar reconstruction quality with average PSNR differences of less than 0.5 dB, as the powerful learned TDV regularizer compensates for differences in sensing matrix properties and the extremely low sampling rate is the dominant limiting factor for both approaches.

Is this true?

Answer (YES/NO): YES